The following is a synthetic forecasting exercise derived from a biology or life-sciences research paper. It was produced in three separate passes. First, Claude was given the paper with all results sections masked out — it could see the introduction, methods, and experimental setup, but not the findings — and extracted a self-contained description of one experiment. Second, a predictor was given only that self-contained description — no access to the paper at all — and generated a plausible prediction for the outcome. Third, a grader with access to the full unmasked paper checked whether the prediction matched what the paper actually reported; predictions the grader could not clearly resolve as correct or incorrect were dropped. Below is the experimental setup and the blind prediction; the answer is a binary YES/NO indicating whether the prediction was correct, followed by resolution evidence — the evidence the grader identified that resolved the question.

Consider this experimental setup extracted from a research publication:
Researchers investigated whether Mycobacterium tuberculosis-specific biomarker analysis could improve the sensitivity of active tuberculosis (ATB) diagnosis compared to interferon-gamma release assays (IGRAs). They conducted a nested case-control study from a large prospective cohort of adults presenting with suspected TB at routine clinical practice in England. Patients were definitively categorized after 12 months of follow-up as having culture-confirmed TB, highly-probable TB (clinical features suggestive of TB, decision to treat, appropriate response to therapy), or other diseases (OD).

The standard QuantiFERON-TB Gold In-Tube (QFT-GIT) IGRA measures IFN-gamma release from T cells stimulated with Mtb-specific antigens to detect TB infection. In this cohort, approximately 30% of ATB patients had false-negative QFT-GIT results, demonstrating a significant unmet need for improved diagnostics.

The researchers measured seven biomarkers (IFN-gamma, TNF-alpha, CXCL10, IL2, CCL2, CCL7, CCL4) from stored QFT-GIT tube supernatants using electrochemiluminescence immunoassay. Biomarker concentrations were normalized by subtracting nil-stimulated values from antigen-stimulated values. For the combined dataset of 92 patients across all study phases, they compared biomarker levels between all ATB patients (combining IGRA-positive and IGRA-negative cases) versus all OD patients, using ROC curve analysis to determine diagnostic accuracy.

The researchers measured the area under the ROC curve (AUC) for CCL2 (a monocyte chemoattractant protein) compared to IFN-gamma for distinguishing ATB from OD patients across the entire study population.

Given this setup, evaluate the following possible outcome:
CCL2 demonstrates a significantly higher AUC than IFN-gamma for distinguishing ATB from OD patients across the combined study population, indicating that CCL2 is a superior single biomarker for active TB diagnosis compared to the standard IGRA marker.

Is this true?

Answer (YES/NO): NO